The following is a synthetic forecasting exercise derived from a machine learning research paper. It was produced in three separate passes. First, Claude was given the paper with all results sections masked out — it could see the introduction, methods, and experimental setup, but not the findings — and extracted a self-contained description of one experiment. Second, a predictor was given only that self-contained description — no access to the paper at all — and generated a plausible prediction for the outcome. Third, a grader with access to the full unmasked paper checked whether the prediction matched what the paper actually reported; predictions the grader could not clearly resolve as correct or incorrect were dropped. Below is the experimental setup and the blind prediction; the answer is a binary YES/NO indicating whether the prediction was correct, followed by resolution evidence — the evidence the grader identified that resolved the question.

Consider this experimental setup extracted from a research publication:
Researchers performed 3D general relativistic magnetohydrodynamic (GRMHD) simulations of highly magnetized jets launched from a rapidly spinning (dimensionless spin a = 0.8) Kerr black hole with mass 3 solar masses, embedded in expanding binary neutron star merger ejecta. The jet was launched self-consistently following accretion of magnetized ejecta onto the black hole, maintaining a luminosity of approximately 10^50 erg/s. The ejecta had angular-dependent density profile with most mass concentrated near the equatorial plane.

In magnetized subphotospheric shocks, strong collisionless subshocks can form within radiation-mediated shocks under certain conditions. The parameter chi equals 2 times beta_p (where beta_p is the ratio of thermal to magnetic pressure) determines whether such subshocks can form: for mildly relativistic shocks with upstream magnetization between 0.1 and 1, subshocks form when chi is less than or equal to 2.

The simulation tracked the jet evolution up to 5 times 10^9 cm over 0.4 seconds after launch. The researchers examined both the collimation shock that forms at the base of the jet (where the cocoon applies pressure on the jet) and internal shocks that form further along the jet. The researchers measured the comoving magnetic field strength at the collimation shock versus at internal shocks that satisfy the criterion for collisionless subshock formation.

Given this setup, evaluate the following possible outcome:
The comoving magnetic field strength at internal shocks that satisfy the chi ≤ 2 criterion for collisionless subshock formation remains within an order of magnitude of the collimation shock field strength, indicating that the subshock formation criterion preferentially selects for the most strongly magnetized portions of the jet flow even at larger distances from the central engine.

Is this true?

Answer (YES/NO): NO